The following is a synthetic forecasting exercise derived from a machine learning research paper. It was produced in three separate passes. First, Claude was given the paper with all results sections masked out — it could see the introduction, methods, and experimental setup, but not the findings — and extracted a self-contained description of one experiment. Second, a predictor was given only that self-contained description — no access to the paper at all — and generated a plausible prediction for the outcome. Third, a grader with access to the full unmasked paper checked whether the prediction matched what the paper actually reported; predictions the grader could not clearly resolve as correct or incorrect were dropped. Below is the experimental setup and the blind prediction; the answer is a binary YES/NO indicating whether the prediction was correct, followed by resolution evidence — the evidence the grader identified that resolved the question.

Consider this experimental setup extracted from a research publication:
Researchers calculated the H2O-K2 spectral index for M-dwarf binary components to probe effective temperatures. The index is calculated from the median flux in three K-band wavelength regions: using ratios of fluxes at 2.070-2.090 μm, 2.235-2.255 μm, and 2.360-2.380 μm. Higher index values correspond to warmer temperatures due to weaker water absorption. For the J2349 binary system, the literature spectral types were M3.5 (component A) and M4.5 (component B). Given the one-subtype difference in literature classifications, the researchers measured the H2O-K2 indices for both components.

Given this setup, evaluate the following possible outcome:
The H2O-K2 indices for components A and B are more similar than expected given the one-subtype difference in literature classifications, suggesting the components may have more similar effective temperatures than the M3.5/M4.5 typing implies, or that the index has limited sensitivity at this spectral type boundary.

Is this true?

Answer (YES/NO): NO